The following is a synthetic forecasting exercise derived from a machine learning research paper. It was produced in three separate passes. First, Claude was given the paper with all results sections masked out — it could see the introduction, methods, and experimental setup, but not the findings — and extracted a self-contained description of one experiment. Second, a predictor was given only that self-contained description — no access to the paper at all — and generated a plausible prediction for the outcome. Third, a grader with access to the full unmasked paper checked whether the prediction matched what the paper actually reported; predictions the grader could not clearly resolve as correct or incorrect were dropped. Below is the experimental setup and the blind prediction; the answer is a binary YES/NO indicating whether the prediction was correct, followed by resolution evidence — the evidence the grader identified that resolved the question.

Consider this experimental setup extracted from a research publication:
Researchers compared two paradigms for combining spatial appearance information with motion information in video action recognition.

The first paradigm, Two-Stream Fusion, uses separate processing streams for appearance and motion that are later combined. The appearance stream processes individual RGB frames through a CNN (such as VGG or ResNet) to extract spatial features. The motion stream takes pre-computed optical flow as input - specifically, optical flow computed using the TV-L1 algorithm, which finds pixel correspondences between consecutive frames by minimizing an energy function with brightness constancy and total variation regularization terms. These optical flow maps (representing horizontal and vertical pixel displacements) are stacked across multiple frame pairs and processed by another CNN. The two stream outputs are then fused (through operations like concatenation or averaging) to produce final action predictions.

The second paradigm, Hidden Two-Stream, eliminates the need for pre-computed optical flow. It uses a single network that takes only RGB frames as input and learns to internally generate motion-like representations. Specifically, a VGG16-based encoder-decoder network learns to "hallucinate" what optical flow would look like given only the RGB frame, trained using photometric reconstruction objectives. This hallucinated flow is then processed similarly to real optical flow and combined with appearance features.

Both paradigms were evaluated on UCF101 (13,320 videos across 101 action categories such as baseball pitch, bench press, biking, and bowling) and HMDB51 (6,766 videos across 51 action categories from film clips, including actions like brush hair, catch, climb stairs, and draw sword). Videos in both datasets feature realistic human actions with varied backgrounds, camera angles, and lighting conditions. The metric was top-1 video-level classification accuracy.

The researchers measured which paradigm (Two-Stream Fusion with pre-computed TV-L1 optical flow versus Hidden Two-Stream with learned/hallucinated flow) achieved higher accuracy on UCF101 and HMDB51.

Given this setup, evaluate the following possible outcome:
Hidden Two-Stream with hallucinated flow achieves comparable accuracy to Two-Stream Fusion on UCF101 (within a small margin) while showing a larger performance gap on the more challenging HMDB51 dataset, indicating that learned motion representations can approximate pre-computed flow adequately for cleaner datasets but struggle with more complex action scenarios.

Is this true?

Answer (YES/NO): NO